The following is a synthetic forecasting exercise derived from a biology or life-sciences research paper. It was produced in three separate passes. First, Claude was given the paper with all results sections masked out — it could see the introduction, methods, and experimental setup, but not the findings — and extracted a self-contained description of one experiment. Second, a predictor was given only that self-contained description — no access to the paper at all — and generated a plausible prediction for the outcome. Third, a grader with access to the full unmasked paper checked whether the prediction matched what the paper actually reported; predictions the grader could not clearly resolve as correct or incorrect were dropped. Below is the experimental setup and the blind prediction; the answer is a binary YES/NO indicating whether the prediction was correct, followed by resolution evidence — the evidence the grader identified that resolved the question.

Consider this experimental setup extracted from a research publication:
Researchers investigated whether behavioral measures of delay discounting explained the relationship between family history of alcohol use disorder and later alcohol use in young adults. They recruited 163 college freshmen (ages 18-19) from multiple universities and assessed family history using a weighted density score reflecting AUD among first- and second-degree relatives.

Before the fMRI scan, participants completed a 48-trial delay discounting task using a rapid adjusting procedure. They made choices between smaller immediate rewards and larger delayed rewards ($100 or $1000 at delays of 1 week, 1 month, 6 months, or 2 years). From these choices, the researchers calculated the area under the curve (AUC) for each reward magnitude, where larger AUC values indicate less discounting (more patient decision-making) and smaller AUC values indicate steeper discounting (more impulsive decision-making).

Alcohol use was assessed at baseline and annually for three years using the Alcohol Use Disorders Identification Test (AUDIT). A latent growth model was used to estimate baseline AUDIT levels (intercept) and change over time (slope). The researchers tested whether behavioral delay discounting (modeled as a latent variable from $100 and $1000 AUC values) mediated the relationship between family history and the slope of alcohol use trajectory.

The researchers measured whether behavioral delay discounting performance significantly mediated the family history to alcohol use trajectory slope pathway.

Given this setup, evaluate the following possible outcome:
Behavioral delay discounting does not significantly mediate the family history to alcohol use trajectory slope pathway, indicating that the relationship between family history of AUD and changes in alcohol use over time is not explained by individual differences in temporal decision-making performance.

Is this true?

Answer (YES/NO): YES